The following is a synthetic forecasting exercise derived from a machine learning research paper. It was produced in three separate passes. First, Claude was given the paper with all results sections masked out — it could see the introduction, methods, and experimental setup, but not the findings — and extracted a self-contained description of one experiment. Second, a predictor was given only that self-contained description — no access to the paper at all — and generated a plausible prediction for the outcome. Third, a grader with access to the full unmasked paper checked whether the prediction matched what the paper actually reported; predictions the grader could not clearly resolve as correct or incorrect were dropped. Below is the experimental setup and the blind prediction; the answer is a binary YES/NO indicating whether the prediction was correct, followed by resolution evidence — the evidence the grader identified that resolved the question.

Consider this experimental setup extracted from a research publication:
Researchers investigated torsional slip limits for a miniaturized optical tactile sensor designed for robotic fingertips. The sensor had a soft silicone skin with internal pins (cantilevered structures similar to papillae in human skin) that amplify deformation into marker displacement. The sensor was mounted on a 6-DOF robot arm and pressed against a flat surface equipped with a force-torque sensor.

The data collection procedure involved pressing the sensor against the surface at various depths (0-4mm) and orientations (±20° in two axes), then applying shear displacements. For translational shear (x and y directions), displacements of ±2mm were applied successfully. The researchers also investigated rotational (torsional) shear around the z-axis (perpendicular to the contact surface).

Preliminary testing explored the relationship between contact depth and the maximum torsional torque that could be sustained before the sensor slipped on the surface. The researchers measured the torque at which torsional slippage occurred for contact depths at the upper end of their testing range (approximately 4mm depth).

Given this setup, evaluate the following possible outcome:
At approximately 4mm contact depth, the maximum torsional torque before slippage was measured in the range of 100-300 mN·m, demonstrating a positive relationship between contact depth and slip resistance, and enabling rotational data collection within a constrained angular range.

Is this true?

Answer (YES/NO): NO